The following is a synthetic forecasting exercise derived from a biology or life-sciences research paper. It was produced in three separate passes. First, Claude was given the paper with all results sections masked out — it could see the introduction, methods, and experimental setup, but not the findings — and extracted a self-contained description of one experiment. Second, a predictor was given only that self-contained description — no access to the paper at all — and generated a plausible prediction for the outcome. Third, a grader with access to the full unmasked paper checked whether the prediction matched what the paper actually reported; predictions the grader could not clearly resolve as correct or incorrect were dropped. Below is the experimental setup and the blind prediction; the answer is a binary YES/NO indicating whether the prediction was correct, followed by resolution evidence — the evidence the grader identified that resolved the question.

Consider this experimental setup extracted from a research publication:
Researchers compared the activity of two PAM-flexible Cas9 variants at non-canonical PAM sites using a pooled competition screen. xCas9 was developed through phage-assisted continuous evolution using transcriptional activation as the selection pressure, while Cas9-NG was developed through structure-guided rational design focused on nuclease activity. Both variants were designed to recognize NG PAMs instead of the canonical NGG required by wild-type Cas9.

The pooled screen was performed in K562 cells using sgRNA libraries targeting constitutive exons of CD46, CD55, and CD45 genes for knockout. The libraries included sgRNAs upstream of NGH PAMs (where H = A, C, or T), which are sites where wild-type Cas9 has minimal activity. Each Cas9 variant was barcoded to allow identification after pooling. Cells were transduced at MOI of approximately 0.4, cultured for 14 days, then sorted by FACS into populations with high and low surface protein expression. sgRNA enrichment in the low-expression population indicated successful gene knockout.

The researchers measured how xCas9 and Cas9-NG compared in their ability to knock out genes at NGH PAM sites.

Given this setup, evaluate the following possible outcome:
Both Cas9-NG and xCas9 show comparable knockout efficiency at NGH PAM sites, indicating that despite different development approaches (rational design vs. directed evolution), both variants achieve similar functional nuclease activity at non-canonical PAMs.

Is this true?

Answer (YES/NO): NO